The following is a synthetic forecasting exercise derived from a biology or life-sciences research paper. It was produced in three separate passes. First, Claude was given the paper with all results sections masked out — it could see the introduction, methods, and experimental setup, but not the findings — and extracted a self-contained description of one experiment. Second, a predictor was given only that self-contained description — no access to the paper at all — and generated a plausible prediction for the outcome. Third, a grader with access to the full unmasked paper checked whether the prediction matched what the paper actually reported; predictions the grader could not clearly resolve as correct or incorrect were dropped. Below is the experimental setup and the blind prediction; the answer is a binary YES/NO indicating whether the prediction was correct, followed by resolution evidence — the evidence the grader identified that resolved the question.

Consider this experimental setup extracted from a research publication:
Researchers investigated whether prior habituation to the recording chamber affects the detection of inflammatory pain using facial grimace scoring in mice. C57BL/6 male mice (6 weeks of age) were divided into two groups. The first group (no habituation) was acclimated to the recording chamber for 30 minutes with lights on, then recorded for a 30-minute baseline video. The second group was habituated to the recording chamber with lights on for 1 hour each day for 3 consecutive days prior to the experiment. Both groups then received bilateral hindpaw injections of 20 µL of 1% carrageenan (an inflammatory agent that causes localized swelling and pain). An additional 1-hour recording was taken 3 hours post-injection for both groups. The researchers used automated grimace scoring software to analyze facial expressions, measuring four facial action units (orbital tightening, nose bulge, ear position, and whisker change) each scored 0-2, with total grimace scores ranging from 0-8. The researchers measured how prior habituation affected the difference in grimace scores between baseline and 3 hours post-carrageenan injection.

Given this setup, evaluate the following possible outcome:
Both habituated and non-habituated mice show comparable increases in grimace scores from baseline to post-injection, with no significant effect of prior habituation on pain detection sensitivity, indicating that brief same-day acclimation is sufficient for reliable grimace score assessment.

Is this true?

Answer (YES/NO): NO